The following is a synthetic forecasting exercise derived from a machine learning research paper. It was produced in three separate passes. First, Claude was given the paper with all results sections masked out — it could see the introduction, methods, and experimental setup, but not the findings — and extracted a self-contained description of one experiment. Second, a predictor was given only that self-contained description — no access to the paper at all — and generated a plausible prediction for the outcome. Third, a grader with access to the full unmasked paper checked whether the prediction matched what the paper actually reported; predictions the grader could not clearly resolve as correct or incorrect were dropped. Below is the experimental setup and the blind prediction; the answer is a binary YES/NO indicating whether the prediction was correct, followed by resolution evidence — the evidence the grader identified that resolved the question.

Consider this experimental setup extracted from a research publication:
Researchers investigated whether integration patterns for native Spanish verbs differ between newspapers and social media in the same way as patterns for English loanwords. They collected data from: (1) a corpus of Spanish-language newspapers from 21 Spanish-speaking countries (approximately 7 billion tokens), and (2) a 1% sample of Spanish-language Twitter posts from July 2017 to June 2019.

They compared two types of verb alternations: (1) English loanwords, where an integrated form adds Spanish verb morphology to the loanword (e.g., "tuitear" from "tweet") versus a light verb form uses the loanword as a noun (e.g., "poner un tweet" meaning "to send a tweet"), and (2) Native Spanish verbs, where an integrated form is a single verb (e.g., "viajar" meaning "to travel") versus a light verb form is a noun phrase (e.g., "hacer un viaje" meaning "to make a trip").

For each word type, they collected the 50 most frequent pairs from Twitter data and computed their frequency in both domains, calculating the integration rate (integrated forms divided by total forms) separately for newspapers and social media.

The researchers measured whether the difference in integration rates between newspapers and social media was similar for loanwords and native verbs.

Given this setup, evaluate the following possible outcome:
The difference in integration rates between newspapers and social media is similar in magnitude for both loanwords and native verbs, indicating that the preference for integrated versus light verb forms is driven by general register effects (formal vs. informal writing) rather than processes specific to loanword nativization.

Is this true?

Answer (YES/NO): YES